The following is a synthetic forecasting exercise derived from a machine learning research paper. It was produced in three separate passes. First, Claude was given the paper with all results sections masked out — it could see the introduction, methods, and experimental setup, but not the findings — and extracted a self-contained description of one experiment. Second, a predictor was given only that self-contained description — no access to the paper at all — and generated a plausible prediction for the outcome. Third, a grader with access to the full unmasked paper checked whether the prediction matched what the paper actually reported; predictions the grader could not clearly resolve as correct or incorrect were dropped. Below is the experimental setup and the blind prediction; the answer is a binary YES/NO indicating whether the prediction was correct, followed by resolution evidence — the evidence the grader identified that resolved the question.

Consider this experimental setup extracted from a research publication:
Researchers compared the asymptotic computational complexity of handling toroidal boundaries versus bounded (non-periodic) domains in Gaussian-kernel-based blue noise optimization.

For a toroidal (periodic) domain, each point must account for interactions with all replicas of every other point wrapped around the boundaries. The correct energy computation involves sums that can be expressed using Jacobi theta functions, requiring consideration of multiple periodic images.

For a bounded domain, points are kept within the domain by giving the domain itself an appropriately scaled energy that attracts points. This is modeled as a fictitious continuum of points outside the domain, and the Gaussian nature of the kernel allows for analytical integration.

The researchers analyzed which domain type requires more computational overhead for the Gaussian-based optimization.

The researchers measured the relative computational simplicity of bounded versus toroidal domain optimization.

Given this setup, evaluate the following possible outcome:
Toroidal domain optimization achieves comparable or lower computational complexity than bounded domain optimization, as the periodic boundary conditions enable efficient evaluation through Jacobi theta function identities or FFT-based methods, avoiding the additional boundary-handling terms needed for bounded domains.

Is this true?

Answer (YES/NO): NO